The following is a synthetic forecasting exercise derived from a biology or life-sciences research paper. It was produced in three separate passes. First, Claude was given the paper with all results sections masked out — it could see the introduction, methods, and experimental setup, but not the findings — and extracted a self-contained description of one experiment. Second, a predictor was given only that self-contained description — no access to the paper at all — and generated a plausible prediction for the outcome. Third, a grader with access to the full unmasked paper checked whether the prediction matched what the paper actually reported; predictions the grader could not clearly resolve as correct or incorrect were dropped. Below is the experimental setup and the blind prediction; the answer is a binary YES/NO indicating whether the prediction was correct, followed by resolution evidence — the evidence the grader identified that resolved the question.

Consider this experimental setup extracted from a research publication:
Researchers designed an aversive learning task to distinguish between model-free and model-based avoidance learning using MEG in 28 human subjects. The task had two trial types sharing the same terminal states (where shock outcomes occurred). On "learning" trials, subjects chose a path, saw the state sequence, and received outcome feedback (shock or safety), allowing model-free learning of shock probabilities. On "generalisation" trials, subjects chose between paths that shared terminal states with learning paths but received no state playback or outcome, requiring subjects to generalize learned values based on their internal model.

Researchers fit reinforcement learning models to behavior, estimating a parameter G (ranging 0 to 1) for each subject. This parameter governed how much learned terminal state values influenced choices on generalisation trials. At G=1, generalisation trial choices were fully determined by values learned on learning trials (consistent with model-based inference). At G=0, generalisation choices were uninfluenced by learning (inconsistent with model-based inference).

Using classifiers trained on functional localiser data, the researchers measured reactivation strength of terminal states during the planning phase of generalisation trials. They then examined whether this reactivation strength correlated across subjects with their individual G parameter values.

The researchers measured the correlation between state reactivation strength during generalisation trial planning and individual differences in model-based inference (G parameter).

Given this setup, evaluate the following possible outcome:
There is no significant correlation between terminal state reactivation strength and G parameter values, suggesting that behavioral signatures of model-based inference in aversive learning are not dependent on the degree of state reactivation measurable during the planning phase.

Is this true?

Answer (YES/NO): NO